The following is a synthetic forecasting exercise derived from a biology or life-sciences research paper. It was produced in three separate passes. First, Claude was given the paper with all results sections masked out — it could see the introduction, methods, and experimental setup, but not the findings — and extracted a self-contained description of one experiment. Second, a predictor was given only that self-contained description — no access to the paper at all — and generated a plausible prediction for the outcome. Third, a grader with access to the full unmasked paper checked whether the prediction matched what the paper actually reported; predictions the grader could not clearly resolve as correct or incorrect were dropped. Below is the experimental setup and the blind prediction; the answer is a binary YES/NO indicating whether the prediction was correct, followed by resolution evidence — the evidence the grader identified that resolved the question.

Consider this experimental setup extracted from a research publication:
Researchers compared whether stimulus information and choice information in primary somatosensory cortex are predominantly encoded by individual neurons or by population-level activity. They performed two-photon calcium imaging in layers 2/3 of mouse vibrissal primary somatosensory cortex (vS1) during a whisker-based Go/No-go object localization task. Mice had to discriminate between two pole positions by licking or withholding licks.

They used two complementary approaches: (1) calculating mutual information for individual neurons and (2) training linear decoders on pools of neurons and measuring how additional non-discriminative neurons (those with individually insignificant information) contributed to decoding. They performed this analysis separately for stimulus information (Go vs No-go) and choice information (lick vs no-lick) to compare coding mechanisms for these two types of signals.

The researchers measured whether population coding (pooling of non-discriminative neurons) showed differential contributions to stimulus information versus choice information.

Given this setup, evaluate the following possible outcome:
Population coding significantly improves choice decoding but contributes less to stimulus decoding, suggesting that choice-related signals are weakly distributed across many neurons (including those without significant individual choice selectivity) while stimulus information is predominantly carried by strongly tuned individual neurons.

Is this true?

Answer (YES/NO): YES